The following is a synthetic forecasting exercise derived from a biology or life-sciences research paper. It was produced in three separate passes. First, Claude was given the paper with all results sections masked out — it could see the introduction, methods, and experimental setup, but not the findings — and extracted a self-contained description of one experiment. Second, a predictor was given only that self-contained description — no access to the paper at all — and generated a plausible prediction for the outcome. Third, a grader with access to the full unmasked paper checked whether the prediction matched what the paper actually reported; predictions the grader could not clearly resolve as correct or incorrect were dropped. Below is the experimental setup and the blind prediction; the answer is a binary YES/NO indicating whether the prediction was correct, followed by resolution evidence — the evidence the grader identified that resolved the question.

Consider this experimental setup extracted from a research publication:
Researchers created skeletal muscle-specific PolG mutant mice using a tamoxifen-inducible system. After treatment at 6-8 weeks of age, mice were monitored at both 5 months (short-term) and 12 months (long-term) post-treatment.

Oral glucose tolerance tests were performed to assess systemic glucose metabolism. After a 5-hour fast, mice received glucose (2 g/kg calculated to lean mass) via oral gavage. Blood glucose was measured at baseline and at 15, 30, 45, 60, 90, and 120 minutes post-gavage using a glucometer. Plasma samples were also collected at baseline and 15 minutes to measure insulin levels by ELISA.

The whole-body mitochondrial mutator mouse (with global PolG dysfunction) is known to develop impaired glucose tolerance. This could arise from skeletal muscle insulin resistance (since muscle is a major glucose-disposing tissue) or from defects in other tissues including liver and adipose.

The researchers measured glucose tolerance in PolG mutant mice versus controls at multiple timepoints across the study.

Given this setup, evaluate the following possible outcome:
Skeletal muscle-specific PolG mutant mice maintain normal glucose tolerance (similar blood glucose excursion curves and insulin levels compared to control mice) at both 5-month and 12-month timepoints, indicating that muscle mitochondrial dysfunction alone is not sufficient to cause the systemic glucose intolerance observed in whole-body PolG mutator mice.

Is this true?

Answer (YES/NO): NO